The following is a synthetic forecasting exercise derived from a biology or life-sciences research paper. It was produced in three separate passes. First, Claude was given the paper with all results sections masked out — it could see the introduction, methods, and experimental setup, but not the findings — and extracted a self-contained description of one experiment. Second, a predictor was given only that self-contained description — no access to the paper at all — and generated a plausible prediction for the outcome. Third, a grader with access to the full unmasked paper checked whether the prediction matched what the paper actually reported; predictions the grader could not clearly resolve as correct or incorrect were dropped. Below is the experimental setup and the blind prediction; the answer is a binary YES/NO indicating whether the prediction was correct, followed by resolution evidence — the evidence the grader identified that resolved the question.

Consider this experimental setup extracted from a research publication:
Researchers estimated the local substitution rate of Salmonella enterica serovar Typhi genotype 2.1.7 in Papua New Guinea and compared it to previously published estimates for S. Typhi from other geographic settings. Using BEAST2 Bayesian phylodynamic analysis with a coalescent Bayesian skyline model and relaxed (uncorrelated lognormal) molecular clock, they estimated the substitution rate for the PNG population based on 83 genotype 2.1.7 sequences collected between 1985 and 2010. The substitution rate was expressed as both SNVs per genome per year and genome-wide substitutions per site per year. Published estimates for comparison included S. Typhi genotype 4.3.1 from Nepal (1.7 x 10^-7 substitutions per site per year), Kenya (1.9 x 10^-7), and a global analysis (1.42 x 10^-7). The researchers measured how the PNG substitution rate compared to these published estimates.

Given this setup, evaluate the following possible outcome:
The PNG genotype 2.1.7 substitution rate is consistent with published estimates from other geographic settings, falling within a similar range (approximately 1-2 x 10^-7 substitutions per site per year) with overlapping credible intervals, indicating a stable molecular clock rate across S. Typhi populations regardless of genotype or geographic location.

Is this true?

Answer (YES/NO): NO